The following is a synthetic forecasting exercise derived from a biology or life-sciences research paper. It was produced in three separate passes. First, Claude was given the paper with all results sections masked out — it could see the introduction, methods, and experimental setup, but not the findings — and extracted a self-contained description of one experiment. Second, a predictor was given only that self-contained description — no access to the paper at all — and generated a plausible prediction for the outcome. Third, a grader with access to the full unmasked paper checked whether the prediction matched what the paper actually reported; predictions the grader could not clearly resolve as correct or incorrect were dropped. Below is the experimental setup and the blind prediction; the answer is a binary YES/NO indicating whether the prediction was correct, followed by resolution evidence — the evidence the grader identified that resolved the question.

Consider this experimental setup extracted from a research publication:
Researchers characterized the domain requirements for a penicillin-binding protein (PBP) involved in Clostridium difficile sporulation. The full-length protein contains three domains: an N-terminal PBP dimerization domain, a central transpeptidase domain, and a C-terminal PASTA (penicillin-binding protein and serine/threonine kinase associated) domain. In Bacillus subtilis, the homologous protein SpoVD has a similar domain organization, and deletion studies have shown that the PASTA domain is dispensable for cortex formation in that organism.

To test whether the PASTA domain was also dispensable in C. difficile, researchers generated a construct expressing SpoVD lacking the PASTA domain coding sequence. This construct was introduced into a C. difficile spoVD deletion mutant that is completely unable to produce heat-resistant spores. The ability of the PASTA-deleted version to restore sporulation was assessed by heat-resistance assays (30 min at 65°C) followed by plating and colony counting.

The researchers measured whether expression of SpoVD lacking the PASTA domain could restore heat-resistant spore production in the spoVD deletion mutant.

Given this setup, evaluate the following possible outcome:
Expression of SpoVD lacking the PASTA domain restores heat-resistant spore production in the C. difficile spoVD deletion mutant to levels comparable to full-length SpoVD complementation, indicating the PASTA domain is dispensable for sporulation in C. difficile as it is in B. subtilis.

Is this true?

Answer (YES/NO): YES